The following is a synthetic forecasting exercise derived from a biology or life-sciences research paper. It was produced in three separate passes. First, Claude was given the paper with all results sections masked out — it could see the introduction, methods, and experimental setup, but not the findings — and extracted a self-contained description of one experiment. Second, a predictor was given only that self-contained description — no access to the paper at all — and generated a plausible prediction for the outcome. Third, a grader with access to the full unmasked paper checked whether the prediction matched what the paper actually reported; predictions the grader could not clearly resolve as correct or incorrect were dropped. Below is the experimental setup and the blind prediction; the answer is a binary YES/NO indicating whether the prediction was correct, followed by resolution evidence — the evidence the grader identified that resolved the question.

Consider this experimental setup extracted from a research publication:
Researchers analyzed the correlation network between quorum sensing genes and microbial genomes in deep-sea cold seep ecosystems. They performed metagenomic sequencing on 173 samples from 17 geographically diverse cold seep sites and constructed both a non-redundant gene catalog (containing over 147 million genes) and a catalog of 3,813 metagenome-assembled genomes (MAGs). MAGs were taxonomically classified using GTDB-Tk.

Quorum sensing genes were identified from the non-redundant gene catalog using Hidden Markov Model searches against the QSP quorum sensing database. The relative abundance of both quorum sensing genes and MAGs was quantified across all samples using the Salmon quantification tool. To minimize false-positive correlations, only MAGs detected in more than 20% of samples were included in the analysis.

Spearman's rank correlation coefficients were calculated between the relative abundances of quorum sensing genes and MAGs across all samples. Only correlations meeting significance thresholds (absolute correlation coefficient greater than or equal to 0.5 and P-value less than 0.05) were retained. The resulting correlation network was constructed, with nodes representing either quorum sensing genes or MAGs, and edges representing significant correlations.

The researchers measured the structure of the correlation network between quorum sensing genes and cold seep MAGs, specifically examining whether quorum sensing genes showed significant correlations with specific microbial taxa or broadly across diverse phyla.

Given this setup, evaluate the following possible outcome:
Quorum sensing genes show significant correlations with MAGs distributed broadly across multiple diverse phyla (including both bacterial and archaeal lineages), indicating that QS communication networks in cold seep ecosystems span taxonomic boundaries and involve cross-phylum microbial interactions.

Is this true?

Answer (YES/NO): YES